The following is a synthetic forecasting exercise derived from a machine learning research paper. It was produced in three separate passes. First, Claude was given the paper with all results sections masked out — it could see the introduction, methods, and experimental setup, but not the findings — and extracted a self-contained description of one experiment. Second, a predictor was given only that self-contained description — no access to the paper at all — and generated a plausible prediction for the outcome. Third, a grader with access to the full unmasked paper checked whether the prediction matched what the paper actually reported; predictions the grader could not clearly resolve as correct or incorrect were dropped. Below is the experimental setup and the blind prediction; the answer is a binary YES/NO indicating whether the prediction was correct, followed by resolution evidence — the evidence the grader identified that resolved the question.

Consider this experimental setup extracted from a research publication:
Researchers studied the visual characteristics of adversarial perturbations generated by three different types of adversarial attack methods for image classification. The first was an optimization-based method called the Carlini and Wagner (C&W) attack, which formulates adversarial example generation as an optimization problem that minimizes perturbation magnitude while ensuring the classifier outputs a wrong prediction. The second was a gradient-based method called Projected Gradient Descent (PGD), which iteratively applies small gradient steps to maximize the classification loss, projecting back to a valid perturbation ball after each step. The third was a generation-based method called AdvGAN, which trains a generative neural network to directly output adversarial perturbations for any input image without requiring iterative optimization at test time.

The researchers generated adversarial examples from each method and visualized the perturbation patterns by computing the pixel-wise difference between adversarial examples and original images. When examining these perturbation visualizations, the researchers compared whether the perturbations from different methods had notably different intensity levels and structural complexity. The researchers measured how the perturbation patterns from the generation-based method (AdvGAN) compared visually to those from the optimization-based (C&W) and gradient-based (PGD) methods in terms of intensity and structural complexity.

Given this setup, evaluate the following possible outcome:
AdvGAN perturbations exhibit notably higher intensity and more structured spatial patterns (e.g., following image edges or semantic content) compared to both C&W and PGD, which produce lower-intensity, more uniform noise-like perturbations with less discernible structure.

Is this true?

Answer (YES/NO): NO